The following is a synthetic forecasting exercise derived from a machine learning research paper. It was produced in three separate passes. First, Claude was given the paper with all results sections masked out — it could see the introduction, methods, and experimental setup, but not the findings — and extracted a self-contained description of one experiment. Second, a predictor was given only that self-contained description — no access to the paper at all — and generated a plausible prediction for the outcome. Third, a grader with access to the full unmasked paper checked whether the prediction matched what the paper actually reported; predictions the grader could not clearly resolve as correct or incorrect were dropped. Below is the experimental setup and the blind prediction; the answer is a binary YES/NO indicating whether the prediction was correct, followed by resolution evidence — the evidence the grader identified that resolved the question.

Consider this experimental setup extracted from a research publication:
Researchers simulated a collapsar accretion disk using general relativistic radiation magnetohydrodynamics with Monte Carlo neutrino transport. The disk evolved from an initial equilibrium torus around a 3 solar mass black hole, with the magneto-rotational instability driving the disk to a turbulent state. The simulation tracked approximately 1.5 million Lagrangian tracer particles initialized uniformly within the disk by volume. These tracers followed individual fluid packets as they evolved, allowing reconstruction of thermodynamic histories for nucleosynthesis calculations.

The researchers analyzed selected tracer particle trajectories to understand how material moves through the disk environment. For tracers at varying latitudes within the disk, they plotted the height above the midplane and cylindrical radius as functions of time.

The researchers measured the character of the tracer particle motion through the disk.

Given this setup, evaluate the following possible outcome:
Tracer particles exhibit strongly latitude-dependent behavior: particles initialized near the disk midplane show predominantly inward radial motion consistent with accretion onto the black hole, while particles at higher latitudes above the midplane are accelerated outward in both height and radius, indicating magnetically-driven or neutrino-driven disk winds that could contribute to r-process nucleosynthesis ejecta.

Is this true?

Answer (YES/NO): NO